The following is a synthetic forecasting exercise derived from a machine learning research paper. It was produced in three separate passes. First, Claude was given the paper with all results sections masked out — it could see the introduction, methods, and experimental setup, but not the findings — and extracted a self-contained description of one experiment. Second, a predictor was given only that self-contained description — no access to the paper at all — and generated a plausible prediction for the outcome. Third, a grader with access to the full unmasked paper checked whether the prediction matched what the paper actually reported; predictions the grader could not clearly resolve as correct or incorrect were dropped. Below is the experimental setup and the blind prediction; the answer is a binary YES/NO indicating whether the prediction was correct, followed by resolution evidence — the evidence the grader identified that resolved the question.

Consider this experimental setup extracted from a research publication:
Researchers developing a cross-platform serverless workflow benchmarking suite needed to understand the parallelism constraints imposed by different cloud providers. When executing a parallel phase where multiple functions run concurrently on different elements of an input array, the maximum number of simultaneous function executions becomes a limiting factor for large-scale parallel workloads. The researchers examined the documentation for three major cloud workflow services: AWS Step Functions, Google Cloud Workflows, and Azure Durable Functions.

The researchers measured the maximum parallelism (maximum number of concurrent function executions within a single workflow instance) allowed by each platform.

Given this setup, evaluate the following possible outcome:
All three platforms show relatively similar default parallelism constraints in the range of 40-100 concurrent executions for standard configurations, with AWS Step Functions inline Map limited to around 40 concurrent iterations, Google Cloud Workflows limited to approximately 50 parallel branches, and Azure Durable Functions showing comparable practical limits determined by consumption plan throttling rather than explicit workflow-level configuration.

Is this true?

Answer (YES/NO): NO